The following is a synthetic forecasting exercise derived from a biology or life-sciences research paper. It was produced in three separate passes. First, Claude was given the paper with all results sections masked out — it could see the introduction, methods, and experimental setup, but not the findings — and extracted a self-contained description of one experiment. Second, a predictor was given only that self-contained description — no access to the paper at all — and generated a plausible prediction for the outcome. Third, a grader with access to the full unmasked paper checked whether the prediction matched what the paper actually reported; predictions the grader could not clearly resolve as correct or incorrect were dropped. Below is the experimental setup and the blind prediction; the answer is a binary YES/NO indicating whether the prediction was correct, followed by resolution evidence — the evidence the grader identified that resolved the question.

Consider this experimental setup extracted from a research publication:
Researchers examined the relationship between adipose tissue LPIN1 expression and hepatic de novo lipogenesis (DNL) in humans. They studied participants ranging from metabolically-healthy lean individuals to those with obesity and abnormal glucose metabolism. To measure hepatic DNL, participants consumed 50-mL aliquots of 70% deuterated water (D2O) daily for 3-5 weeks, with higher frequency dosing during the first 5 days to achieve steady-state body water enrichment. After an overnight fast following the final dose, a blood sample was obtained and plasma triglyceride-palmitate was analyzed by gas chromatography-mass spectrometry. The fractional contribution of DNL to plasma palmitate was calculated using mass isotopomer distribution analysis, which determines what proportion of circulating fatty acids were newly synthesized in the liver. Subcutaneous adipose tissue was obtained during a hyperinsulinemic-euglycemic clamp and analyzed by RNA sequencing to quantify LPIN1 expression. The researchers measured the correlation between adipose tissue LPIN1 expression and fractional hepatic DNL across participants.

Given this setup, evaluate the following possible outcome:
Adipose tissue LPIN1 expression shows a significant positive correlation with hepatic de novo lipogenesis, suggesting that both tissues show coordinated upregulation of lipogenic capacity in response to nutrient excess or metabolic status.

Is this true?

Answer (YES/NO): NO